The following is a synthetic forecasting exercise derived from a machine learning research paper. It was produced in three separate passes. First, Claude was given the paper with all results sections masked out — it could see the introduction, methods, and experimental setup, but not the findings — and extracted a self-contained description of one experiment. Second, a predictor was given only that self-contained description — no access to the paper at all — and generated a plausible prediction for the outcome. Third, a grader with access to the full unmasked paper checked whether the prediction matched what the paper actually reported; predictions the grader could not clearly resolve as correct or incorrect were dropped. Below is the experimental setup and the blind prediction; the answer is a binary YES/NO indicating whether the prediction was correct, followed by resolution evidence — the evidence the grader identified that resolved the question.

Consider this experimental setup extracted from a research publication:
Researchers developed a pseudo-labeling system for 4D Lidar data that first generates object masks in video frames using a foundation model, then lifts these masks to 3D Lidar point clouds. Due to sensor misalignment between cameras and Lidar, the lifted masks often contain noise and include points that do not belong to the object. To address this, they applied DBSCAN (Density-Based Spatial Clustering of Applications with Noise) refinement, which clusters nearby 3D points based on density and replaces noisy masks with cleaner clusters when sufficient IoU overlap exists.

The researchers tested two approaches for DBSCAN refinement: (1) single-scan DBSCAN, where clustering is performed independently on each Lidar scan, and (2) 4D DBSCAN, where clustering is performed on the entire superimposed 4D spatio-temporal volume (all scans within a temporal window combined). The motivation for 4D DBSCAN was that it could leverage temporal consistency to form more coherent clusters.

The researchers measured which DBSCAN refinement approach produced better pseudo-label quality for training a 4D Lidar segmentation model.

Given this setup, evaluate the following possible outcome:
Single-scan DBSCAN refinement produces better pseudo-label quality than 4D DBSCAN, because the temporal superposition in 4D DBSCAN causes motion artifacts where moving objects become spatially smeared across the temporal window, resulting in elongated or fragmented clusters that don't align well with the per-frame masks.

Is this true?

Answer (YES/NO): YES